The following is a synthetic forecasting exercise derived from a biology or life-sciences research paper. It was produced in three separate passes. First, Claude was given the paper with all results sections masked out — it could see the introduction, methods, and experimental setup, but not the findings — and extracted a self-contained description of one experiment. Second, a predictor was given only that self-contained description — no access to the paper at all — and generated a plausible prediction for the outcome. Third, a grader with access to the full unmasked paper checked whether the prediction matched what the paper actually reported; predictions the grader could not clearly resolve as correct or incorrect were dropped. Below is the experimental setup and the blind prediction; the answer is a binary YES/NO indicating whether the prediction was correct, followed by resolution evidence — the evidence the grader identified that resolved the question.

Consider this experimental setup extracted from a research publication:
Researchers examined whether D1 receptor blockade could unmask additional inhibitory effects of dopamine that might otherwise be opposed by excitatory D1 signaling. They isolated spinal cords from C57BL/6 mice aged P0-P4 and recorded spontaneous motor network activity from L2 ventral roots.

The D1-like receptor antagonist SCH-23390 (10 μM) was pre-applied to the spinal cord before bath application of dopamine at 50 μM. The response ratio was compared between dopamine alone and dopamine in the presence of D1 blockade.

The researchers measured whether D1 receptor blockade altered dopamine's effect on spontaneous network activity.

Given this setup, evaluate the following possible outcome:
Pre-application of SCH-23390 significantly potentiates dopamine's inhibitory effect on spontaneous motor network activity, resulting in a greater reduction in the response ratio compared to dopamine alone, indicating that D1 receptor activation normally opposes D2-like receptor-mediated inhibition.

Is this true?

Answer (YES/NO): NO